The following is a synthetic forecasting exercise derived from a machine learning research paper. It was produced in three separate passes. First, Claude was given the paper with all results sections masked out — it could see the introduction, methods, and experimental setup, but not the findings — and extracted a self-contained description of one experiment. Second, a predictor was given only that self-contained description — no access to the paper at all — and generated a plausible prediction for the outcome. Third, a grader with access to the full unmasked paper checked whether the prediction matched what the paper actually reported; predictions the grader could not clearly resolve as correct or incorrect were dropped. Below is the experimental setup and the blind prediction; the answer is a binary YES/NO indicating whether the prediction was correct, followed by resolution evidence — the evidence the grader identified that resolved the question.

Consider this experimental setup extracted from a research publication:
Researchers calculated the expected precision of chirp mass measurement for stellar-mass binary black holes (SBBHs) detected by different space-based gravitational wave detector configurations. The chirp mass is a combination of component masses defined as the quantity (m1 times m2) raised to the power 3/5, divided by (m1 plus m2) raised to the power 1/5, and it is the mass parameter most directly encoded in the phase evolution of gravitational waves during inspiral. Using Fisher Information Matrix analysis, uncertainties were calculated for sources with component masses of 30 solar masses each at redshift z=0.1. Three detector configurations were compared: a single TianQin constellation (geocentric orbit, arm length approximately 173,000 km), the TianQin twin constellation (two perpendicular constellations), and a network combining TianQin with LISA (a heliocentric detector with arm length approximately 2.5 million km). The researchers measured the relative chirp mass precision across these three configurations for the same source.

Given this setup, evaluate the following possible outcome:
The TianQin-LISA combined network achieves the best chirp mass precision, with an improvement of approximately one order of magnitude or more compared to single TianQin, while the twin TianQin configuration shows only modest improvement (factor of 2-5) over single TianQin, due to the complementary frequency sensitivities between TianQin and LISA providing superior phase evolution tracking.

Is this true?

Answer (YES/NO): NO